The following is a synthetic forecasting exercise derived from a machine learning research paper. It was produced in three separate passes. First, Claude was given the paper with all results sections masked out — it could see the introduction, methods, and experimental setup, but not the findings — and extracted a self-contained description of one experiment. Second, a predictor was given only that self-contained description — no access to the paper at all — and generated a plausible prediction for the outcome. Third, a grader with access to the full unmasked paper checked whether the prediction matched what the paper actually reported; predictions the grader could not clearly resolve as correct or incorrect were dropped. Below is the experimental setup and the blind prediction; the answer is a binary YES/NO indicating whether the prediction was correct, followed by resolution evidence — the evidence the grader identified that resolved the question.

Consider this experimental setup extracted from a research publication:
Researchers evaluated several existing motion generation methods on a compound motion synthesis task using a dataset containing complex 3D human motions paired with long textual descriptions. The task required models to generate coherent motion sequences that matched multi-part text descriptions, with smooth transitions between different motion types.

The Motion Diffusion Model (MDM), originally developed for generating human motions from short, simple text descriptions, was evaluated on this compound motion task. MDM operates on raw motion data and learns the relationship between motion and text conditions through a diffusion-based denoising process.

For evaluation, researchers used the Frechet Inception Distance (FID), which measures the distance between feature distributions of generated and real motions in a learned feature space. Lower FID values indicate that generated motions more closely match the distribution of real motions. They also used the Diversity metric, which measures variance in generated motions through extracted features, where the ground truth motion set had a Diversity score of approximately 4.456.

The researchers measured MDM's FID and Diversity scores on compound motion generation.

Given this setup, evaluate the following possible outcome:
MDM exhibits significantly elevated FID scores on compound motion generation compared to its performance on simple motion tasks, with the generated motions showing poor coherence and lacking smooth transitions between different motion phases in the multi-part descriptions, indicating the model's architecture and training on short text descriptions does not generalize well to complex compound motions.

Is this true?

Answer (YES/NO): YES